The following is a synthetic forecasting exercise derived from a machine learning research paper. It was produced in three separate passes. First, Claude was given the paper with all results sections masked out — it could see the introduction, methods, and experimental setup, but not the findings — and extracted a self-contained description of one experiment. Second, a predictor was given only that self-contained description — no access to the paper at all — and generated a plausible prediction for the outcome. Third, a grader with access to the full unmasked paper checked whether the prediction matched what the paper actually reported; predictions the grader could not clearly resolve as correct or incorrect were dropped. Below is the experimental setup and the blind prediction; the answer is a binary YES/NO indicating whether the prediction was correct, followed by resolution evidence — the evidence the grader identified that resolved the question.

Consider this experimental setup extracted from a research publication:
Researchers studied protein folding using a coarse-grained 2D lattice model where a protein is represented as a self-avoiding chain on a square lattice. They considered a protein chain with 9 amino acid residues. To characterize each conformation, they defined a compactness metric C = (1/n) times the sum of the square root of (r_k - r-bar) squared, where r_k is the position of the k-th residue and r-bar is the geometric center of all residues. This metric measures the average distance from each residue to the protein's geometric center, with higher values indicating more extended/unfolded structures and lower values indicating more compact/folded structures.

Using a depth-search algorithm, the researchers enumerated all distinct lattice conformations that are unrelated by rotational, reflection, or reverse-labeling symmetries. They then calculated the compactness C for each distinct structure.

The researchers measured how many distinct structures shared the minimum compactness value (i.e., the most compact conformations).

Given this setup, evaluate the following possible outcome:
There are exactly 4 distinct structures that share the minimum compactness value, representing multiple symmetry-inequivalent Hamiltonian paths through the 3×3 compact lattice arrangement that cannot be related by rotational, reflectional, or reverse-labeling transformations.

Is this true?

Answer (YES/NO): NO